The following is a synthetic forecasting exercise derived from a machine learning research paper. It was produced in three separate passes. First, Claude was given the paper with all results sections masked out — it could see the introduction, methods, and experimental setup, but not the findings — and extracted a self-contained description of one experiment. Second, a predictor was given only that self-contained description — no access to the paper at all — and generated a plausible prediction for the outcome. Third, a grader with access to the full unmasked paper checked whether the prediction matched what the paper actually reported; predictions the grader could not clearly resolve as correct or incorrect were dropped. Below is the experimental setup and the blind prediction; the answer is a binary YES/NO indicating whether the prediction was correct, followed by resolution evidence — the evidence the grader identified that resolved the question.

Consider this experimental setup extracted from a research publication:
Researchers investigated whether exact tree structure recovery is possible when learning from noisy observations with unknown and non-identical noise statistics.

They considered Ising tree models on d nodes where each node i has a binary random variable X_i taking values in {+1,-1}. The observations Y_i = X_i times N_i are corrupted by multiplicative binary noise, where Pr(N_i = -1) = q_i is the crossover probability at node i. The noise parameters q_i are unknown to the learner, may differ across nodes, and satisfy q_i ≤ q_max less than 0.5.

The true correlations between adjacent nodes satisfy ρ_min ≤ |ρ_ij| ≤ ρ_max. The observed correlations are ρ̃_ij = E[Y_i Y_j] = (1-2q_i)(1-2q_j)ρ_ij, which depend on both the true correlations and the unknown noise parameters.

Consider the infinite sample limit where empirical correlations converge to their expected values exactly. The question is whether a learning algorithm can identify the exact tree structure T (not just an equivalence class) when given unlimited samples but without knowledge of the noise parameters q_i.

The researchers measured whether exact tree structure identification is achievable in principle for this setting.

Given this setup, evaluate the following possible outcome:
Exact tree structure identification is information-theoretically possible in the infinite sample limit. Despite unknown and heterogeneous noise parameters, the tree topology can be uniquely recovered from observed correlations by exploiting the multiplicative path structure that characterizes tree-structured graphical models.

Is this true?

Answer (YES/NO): NO